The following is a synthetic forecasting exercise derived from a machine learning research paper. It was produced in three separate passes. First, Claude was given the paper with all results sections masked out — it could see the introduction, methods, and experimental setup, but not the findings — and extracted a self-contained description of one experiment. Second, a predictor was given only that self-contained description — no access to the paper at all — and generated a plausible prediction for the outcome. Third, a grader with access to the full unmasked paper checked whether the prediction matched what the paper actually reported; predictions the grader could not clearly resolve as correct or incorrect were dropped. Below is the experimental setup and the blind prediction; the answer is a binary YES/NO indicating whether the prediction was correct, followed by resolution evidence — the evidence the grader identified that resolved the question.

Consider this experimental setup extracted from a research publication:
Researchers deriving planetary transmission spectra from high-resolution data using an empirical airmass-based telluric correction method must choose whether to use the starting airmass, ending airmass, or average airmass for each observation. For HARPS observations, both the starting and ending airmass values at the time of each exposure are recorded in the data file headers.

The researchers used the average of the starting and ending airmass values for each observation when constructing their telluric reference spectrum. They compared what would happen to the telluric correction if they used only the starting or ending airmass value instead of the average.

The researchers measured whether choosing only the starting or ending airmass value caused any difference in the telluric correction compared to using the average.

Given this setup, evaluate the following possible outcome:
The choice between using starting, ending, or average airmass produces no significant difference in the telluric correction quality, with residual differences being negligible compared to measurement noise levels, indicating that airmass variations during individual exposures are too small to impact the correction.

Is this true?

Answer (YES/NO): NO